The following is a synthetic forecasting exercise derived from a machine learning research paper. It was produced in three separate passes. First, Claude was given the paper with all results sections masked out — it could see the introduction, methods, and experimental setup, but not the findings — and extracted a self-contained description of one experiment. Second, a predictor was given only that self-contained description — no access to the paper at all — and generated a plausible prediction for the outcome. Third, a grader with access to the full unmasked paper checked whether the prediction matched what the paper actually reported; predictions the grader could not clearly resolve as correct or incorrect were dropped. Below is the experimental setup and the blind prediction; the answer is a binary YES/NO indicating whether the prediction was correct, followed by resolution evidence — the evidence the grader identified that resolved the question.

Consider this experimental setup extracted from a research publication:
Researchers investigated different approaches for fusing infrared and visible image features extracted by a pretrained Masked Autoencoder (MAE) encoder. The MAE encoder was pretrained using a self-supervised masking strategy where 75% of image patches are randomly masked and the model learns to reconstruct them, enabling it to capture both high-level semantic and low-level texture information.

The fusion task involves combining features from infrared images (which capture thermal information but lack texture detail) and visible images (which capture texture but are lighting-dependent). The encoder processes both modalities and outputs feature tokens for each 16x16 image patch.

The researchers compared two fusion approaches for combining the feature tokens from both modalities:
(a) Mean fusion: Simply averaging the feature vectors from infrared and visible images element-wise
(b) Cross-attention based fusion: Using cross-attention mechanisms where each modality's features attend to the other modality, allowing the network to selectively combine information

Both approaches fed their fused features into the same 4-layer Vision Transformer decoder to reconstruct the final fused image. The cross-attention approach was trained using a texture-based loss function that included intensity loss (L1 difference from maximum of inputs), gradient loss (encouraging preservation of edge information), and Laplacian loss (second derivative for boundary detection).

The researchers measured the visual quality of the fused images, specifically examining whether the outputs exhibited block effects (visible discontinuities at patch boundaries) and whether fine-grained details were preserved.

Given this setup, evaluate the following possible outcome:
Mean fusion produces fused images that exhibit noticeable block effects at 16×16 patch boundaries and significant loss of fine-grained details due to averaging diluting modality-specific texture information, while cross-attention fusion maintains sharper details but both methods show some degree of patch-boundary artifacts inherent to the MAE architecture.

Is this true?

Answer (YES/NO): NO